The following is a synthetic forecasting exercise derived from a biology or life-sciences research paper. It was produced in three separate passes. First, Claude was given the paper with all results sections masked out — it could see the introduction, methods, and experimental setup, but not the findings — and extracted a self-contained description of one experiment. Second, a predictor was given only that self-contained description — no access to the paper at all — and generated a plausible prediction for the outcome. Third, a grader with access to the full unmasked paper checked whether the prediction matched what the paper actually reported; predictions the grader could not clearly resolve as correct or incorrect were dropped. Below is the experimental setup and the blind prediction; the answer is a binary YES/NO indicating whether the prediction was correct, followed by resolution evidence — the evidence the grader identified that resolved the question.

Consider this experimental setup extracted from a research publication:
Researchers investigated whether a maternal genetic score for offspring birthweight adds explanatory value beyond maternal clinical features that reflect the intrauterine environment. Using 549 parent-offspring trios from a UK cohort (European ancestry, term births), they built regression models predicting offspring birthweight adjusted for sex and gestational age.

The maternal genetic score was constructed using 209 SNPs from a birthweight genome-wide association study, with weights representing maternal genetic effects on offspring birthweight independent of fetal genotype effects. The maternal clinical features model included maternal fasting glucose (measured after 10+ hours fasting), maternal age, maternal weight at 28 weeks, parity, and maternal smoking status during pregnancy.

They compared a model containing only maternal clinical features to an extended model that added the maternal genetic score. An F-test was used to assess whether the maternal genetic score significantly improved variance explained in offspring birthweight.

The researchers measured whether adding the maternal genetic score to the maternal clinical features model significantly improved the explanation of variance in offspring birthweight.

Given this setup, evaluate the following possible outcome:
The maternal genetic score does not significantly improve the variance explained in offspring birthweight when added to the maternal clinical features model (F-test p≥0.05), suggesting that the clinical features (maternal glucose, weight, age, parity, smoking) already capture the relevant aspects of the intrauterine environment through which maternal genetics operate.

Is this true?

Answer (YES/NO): NO